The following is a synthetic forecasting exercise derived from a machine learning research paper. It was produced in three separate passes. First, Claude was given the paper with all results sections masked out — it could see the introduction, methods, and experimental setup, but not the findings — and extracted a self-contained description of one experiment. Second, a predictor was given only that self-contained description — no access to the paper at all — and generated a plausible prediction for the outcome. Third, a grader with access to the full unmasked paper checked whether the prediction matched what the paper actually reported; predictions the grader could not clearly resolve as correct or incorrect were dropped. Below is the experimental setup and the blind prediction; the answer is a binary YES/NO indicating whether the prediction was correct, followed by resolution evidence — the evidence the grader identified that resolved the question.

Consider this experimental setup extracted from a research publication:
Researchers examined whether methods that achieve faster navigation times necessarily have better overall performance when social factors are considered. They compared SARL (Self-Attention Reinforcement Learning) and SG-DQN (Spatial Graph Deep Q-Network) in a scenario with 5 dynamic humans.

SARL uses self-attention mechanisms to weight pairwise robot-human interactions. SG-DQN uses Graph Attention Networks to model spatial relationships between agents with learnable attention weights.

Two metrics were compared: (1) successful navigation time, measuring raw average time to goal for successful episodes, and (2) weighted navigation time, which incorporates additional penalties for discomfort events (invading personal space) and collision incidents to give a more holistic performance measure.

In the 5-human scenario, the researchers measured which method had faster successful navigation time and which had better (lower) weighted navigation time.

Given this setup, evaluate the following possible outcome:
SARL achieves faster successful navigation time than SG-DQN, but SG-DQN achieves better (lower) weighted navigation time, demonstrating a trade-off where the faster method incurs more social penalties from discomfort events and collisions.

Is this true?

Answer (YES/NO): NO